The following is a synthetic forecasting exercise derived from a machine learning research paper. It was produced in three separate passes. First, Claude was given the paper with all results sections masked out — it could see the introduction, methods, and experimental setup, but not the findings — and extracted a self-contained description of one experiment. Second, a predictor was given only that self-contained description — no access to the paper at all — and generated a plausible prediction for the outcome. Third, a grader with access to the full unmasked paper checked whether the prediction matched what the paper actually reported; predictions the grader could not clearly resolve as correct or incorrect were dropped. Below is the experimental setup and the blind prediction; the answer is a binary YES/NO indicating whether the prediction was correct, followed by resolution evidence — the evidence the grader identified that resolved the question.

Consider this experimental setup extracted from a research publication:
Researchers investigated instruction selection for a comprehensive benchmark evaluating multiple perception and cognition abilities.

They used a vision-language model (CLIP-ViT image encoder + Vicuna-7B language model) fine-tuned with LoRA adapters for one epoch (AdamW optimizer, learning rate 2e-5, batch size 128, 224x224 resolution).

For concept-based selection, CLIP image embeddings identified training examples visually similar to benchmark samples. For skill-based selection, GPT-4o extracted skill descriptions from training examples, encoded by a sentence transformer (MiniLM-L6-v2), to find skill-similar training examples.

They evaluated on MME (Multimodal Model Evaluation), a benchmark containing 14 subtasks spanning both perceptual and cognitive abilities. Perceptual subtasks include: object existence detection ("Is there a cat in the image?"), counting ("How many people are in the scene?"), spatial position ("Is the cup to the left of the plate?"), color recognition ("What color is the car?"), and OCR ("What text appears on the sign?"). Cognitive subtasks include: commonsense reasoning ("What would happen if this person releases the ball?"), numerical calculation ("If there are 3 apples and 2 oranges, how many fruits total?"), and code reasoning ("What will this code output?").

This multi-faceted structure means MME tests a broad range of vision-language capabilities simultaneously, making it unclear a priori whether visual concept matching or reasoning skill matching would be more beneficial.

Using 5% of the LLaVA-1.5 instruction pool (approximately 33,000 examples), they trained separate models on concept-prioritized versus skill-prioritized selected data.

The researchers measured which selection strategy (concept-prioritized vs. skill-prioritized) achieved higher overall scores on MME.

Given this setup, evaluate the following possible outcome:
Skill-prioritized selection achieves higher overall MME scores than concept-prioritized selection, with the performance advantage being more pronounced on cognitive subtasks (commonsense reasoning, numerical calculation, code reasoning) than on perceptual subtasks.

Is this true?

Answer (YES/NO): NO